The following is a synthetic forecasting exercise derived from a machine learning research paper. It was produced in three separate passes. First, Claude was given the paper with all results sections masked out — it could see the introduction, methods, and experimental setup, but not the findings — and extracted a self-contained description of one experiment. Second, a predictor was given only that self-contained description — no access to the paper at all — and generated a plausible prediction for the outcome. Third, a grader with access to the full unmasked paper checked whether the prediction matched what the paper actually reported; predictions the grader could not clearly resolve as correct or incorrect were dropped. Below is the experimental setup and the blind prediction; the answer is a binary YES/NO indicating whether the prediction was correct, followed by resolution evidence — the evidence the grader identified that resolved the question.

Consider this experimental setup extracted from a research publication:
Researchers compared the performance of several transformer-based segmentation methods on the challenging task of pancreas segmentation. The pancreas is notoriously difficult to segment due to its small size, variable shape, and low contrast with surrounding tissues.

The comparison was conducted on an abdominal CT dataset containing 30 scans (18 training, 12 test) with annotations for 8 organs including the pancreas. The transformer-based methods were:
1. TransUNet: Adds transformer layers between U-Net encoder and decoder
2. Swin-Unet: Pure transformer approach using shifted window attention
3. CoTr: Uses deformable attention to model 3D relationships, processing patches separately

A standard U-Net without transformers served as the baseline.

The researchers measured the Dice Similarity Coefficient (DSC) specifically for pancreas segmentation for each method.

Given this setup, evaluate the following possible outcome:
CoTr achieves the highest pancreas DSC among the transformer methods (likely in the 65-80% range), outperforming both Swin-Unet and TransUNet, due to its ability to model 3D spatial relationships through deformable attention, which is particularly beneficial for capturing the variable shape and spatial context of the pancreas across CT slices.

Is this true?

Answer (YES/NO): NO